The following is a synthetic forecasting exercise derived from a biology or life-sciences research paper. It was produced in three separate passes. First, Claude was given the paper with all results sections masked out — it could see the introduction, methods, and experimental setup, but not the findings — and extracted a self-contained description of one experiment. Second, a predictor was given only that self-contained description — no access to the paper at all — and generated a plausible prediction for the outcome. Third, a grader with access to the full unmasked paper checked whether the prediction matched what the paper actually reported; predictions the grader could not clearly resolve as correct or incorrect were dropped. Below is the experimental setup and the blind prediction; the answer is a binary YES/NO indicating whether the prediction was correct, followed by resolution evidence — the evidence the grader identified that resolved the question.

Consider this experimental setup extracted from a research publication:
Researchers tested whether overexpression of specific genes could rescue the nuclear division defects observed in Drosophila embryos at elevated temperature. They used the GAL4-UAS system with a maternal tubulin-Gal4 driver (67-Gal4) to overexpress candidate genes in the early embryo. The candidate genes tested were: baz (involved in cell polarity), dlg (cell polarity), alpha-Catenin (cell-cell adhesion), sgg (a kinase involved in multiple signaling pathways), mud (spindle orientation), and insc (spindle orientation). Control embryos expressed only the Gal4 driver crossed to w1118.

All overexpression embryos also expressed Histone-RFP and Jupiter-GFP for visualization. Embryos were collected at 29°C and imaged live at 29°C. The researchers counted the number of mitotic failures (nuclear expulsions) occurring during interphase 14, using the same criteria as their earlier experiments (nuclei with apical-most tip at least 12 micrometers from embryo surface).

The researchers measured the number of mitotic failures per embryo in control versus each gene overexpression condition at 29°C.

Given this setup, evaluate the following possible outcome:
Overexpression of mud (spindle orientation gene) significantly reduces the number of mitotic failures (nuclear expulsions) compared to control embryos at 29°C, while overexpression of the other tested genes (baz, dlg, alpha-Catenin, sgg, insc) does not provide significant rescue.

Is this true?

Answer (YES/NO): NO